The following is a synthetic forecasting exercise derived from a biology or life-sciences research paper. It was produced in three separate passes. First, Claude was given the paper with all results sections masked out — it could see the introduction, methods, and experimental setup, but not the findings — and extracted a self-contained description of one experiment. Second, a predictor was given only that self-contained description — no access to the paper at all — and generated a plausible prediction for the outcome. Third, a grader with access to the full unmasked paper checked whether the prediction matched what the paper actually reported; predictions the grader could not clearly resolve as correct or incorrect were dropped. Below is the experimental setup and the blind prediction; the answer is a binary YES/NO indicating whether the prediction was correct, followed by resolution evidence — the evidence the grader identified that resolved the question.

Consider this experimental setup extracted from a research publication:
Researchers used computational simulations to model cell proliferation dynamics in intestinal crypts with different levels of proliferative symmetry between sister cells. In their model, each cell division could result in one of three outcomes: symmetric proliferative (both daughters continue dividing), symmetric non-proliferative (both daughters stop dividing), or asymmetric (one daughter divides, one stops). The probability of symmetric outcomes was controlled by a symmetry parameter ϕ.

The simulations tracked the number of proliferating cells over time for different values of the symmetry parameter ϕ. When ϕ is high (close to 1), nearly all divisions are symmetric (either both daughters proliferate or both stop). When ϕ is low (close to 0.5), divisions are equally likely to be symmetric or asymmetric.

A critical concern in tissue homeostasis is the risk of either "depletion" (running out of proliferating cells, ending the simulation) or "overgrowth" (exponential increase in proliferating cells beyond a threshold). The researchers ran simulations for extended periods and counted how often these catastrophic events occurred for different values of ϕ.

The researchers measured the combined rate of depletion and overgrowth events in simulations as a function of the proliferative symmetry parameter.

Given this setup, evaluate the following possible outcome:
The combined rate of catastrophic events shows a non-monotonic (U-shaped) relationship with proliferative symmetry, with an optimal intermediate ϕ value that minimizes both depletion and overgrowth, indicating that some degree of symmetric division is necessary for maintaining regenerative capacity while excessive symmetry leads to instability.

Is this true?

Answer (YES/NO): NO